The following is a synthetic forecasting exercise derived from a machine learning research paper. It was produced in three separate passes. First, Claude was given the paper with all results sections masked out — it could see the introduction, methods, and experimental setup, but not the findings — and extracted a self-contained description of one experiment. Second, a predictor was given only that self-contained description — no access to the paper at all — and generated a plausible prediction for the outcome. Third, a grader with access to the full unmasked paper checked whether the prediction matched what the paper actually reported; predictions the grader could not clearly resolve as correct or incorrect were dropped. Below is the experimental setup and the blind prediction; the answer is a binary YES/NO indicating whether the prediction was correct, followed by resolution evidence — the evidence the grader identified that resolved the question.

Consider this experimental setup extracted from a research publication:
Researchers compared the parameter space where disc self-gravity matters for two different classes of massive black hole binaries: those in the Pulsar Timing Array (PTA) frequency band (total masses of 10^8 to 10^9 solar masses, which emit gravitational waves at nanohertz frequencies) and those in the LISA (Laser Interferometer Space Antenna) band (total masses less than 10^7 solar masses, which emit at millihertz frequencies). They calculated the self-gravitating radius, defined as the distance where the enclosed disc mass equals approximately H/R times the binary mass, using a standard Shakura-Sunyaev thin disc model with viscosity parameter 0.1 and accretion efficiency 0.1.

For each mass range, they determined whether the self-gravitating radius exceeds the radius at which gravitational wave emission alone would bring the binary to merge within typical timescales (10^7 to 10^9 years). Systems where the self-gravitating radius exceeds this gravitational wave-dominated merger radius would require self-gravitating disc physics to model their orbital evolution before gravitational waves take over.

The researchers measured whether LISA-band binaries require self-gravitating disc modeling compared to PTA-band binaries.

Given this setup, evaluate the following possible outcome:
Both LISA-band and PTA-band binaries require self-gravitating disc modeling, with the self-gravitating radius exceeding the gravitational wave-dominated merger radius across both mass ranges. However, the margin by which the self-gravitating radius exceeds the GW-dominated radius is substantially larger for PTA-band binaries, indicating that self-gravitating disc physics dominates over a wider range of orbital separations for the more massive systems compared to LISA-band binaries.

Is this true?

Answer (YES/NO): NO